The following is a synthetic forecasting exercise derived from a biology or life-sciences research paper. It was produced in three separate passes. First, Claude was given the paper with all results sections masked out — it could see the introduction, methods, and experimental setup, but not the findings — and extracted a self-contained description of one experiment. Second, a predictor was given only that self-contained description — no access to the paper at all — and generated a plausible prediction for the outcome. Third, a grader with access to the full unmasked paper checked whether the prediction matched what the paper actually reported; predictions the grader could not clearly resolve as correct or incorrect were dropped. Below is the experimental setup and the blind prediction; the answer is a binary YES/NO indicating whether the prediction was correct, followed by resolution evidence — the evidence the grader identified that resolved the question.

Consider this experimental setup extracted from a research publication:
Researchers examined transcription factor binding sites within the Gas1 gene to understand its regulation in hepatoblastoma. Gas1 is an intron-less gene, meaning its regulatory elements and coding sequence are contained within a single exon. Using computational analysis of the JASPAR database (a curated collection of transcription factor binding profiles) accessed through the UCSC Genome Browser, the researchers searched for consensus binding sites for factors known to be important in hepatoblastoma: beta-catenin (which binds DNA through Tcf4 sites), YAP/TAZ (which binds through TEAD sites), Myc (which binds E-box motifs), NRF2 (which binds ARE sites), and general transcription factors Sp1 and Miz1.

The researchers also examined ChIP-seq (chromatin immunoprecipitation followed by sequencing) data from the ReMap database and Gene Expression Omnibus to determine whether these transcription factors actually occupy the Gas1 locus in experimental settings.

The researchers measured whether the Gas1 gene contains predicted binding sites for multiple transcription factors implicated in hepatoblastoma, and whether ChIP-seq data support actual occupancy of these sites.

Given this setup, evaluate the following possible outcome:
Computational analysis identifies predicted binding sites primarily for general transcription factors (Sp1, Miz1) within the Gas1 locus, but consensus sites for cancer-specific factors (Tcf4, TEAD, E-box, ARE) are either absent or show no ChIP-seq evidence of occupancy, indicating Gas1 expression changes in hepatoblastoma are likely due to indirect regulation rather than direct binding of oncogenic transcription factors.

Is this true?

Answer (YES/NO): NO